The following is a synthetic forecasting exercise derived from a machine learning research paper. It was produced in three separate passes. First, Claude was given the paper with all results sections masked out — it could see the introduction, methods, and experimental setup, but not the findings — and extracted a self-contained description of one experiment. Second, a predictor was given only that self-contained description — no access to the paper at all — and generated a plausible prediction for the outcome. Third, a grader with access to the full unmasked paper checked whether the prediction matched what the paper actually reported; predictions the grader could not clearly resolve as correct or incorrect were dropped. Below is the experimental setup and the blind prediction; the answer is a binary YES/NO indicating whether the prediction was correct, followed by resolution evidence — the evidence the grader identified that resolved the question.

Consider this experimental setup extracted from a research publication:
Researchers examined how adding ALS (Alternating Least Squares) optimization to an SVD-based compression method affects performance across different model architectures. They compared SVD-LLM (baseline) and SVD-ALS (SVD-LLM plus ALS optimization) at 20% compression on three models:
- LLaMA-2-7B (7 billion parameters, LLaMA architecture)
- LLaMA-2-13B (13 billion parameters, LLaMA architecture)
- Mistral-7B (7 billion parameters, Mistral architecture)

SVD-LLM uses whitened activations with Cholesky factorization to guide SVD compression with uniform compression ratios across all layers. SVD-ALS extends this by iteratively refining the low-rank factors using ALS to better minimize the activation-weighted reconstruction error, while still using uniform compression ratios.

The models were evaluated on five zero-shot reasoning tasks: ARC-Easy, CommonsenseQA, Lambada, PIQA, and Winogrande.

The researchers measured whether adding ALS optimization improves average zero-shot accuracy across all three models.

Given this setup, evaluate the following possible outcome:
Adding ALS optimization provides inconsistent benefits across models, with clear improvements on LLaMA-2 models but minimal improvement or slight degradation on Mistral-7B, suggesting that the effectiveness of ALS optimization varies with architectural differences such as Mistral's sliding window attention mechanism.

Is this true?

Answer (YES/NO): NO